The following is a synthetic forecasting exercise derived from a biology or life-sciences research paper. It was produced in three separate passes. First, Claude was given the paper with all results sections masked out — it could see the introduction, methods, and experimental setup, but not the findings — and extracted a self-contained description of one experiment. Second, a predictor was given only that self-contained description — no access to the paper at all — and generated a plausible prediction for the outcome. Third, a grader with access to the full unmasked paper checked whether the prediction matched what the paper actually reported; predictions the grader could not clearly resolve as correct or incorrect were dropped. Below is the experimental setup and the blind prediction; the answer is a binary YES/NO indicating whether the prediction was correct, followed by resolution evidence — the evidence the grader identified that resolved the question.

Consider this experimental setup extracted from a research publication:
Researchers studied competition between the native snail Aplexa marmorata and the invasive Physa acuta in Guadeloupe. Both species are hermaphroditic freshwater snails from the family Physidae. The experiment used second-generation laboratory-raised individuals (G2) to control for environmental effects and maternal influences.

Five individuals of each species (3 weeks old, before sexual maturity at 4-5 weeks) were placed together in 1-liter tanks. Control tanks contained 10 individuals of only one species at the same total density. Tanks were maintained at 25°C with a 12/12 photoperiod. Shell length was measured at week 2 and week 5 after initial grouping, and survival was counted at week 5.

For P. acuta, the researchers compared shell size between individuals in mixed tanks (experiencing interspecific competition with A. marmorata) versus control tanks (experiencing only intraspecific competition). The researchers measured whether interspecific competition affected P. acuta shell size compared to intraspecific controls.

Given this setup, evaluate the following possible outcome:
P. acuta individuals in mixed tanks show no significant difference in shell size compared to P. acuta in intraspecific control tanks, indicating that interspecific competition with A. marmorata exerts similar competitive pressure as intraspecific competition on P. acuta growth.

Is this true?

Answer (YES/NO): YES